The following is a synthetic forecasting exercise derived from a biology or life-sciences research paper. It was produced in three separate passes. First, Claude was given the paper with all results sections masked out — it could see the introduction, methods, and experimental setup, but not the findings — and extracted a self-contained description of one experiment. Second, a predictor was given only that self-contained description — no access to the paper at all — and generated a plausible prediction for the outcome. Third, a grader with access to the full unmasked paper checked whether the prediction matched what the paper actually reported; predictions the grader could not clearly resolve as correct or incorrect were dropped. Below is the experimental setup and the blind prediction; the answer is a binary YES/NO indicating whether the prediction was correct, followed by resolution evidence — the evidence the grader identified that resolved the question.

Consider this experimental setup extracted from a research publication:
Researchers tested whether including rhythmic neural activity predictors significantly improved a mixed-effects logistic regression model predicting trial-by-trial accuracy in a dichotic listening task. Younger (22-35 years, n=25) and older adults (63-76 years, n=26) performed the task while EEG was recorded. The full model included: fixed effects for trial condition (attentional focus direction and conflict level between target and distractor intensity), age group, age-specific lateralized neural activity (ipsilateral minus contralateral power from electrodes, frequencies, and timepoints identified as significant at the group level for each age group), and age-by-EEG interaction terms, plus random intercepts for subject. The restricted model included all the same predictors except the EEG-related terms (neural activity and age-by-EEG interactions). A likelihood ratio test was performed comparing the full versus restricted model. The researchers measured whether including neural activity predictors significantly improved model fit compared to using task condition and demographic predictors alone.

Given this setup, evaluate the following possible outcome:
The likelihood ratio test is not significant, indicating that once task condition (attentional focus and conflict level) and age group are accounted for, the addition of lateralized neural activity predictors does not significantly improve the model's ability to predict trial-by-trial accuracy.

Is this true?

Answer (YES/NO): NO